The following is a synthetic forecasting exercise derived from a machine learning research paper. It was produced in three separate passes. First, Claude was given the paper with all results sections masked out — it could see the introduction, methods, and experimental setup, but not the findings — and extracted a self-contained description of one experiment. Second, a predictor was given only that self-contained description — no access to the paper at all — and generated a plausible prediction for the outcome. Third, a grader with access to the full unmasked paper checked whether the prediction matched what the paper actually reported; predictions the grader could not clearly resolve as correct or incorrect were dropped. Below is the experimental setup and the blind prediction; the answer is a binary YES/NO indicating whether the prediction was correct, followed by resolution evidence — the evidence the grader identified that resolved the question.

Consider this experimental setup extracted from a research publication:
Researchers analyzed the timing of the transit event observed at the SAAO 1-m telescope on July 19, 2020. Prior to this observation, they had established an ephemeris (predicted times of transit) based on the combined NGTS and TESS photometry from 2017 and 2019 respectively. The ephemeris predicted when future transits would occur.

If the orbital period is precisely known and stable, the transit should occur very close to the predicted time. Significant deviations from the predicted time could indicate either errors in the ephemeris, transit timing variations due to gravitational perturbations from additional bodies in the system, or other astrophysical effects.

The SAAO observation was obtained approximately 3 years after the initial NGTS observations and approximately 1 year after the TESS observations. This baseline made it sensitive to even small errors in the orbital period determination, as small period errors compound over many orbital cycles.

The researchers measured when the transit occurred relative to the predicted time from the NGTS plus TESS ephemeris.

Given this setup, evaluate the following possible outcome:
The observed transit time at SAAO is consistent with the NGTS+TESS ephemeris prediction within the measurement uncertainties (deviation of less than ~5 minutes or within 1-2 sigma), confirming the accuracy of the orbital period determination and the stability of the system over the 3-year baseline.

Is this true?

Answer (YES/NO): YES